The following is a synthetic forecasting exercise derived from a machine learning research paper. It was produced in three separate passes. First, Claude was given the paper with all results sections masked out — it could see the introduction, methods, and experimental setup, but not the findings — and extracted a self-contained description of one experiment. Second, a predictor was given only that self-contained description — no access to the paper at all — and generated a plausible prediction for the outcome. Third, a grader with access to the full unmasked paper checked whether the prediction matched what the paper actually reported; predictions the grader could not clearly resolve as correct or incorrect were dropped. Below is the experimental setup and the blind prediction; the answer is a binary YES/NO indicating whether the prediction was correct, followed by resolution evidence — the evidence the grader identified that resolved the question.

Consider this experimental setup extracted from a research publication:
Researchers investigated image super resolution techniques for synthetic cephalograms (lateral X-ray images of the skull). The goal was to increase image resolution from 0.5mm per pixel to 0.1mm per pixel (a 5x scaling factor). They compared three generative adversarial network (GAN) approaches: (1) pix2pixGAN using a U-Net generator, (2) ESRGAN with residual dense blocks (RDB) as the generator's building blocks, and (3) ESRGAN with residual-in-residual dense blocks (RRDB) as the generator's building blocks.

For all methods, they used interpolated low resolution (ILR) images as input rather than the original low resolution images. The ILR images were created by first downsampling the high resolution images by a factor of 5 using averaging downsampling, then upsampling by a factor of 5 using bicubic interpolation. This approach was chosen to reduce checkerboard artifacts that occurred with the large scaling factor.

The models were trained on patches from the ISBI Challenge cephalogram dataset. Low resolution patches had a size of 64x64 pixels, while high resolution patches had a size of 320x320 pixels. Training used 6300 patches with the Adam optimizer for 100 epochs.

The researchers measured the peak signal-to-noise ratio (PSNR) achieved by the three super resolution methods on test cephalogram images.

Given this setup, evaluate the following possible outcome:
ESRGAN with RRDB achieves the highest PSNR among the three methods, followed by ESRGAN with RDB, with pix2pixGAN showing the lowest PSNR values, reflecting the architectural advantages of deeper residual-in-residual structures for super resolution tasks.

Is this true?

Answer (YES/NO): NO